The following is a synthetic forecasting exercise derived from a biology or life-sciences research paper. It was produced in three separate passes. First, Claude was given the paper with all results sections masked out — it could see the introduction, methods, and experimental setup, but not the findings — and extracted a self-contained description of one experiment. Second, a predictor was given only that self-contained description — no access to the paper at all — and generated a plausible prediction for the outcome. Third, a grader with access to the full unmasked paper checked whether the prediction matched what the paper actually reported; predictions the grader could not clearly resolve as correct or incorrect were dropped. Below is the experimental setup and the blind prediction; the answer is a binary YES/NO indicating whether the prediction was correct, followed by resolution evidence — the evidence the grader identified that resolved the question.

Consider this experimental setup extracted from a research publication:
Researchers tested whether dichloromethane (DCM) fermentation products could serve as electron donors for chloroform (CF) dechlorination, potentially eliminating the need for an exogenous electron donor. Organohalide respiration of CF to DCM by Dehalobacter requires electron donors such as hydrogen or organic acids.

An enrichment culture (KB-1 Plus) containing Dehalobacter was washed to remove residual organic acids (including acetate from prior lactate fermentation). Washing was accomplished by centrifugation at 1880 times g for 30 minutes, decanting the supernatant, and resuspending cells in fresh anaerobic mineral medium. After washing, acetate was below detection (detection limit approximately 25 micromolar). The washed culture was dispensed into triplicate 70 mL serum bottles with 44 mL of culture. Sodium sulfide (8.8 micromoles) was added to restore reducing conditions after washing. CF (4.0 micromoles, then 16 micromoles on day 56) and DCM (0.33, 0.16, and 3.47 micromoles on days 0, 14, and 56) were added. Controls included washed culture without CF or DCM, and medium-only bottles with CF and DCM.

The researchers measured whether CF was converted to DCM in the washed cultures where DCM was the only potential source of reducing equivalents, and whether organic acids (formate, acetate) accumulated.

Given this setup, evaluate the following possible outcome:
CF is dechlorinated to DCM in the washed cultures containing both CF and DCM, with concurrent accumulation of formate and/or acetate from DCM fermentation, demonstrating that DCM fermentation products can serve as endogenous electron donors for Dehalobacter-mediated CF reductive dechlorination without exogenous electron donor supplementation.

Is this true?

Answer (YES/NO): NO